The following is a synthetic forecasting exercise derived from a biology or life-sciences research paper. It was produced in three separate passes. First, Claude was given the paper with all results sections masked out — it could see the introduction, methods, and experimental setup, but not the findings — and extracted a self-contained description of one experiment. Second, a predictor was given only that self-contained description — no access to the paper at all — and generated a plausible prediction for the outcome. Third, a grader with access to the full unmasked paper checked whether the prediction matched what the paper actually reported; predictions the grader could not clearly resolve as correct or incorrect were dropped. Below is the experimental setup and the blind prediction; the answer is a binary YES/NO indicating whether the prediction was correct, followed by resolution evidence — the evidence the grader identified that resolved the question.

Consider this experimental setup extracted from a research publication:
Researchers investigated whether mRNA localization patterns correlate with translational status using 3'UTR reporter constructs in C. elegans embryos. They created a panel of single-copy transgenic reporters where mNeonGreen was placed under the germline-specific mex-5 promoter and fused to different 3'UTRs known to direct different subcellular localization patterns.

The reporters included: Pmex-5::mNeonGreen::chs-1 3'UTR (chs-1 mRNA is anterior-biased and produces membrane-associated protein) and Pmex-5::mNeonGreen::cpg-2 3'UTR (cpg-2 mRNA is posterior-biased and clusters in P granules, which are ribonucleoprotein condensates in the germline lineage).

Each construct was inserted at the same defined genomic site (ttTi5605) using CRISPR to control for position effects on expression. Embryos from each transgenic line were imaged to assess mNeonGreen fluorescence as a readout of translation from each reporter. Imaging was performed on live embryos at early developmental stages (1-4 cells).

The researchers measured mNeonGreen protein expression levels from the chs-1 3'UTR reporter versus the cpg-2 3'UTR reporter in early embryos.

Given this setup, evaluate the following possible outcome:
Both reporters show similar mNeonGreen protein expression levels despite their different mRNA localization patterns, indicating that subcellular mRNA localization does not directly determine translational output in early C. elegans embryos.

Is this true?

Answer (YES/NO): NO